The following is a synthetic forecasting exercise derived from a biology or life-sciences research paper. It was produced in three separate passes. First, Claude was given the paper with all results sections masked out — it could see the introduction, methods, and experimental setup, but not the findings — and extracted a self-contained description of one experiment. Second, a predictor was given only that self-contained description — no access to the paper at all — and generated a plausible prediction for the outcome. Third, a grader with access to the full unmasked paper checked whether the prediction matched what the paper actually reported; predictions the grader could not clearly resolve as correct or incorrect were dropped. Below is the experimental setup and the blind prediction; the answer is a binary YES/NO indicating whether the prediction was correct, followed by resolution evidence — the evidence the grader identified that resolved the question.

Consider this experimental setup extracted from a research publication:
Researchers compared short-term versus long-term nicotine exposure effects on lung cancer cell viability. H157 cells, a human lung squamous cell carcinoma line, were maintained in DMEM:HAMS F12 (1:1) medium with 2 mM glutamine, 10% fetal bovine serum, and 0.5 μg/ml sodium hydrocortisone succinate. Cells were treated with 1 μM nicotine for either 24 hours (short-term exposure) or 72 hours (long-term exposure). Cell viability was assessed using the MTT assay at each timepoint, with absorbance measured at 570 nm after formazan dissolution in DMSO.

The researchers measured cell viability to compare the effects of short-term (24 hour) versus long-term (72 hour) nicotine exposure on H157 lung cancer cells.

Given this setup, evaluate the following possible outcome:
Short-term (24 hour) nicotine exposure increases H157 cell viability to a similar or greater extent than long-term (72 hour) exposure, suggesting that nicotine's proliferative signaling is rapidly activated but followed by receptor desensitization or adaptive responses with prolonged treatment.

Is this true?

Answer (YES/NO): NO